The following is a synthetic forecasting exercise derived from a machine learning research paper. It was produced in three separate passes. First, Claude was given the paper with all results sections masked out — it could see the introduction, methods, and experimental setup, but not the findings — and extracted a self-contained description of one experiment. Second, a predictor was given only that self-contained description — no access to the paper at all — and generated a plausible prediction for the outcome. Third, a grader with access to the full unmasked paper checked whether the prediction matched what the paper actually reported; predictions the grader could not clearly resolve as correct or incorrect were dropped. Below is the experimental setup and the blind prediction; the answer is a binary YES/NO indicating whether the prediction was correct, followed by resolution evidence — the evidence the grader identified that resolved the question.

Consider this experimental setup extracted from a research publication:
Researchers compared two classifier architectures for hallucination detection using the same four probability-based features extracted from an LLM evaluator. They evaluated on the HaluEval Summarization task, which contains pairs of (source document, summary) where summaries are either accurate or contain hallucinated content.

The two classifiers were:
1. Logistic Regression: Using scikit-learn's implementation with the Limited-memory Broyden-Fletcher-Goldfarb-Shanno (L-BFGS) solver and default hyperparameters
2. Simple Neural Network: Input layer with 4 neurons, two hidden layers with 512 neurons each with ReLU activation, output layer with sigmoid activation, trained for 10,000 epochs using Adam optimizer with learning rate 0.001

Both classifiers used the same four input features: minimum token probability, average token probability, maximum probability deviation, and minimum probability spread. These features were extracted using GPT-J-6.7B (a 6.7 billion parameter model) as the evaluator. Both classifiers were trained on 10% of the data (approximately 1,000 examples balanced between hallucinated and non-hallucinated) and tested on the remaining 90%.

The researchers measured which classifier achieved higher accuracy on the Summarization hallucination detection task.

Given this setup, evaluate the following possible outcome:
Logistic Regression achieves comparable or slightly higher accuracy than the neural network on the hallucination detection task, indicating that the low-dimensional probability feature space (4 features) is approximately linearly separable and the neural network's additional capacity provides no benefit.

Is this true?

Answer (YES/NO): NO